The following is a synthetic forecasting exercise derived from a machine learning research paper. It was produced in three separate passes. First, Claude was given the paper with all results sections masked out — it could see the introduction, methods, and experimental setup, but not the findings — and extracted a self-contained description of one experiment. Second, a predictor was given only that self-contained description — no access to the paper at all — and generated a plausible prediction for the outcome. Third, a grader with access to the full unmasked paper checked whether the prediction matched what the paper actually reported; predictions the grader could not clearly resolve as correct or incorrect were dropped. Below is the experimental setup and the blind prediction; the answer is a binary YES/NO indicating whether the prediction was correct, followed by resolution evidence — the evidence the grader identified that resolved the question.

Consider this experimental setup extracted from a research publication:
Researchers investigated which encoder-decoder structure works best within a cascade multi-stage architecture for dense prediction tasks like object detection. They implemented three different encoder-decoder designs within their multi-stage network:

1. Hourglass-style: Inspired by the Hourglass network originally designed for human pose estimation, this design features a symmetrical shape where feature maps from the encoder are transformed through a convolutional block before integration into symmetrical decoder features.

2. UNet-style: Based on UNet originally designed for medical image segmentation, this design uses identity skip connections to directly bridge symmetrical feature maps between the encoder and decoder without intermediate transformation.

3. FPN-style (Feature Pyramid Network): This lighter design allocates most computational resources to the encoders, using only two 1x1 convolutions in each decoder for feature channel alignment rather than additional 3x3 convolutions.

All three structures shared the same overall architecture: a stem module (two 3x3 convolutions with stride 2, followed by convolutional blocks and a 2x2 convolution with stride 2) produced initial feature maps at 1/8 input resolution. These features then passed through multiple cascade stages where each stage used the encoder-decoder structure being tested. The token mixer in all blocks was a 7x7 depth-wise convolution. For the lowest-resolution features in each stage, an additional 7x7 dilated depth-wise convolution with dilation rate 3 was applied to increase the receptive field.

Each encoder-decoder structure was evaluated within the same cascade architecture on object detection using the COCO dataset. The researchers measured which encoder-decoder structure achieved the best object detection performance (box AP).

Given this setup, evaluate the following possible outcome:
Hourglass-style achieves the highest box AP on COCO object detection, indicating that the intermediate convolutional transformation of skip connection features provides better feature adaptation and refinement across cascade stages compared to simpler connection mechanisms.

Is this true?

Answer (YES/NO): NO